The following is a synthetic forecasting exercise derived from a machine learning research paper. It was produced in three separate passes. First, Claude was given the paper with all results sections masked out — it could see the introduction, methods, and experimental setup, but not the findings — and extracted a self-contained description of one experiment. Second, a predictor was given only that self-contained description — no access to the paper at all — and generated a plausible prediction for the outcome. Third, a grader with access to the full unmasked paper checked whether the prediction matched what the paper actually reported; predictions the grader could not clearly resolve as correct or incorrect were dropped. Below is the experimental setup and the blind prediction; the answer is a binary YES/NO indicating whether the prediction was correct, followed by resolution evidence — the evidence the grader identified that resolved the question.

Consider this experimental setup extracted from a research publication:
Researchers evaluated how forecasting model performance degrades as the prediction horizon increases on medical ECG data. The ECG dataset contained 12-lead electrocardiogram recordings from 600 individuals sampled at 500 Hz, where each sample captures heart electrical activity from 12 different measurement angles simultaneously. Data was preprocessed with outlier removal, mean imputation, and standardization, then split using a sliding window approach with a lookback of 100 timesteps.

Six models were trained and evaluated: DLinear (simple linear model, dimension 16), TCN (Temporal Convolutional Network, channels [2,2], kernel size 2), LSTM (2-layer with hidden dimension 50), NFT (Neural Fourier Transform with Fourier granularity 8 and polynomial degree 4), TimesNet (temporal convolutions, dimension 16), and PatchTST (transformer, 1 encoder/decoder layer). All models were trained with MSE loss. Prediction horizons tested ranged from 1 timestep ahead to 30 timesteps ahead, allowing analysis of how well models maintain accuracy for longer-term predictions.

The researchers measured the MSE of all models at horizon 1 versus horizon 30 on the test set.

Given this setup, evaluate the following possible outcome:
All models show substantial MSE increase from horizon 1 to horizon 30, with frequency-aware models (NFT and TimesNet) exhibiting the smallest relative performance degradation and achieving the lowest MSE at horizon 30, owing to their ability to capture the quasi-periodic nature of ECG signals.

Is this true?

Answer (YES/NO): NO